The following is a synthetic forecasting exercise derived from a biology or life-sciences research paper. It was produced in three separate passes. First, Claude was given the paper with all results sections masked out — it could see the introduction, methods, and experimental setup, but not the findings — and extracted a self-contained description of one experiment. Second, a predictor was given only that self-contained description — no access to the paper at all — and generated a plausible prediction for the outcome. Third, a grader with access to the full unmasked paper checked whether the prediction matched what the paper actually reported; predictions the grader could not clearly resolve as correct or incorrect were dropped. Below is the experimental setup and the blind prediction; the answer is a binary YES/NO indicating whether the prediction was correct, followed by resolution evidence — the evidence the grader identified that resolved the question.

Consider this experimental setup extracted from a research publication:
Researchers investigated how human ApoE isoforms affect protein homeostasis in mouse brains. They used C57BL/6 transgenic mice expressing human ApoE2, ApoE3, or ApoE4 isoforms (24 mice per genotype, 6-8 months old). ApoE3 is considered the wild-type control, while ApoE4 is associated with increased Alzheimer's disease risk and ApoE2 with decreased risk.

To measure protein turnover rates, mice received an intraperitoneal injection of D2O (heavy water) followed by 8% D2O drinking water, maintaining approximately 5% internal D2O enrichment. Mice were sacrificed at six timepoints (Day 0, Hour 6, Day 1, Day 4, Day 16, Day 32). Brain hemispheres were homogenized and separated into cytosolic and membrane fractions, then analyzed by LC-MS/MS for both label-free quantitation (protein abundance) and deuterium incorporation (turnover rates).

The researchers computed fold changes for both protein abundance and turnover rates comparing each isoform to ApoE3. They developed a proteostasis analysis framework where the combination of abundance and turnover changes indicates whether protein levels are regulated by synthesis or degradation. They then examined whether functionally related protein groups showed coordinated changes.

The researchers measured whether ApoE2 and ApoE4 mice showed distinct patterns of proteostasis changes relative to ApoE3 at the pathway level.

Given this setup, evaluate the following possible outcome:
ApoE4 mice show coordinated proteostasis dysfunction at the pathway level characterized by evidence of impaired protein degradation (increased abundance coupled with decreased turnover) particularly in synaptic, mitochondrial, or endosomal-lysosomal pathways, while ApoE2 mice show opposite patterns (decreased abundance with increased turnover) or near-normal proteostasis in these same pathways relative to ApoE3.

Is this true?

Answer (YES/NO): NO